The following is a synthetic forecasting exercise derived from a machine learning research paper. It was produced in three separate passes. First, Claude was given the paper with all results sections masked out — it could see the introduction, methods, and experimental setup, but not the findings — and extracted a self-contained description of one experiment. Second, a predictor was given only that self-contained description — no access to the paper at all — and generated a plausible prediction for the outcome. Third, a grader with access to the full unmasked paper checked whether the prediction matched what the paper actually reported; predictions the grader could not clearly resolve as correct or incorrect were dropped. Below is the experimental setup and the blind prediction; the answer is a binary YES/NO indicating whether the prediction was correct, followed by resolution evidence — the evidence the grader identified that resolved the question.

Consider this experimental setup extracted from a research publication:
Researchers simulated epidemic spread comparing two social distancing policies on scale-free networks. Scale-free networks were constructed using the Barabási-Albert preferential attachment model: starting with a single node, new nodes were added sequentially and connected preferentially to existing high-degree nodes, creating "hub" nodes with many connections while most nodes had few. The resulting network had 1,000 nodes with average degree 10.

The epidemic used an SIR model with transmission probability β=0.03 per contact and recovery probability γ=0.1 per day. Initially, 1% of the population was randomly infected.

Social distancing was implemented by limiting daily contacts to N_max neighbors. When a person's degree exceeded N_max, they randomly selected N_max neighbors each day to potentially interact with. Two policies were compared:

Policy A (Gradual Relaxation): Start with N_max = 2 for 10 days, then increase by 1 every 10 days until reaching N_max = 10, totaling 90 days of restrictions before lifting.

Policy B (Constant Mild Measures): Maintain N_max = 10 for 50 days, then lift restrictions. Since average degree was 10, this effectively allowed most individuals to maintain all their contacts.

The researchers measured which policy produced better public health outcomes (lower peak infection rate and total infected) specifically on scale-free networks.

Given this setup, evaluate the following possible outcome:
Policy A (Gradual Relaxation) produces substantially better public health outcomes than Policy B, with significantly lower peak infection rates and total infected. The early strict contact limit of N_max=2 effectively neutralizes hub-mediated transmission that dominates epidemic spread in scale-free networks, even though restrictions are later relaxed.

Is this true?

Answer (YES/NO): NO